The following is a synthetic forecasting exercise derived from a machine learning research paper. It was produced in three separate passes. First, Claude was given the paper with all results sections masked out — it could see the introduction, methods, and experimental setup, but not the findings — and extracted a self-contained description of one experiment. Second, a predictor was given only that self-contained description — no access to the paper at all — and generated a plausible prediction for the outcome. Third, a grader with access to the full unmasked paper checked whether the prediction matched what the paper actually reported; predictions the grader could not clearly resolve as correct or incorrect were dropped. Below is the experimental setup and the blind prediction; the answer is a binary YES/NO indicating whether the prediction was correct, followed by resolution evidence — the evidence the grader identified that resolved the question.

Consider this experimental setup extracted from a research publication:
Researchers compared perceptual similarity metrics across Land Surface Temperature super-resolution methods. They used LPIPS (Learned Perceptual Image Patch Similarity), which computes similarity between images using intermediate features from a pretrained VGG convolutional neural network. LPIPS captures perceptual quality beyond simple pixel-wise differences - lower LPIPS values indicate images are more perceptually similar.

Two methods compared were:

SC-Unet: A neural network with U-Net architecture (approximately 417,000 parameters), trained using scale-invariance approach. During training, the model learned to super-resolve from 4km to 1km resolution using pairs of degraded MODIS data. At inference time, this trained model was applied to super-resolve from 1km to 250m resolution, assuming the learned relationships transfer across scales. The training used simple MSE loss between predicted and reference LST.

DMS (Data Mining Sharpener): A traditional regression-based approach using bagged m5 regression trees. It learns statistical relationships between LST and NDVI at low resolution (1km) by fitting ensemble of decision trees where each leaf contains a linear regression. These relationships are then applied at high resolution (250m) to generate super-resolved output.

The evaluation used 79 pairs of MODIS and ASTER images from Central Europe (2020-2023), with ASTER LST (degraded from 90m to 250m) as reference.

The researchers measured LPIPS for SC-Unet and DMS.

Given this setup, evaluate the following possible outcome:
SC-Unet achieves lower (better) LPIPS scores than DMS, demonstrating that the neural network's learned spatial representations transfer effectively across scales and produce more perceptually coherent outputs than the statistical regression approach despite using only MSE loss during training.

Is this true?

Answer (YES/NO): YES